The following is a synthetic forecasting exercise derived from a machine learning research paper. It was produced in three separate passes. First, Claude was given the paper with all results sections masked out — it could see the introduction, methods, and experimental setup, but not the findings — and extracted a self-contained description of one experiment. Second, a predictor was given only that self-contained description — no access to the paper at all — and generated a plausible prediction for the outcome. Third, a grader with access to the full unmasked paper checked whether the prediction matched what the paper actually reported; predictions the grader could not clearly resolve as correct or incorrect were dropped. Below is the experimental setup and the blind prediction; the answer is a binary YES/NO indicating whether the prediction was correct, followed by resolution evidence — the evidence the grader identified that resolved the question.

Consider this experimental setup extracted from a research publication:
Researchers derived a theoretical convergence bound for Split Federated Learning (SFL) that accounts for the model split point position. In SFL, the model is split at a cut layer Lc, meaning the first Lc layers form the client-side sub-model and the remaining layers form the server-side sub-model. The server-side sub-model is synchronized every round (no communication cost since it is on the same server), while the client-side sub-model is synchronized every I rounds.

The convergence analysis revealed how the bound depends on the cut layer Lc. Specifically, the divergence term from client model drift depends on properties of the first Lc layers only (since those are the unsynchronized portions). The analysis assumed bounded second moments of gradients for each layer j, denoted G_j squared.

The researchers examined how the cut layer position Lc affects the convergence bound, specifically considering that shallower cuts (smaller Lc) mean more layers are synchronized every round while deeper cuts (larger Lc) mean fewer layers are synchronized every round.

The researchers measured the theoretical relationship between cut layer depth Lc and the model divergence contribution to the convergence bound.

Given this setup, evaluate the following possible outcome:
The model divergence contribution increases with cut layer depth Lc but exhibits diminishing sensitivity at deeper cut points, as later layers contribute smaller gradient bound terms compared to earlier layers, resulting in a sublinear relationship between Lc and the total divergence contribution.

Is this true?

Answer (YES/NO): NO